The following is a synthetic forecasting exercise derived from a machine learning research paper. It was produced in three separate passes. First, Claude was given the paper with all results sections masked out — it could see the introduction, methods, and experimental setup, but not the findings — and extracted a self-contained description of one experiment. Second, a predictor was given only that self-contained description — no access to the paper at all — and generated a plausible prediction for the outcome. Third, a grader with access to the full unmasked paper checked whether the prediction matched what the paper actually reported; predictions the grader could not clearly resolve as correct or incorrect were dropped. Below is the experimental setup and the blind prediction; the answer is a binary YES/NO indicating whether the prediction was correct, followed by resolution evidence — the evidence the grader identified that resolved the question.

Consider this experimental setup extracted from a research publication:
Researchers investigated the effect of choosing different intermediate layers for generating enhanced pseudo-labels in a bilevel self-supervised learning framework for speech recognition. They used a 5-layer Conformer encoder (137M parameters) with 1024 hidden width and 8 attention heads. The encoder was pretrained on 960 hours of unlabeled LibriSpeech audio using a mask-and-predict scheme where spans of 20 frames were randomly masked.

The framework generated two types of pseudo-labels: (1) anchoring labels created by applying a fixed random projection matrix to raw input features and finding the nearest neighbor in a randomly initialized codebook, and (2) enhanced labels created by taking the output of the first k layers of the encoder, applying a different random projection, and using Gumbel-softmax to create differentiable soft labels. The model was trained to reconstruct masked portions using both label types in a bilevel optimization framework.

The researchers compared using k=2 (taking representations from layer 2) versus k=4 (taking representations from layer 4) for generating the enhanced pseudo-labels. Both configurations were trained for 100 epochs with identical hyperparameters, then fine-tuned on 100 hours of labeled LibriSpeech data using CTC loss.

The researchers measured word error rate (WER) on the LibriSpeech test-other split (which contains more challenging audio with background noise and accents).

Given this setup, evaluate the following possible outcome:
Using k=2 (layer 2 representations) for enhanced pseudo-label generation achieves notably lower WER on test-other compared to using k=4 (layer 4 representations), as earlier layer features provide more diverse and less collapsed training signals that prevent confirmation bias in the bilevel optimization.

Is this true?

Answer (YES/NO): NO